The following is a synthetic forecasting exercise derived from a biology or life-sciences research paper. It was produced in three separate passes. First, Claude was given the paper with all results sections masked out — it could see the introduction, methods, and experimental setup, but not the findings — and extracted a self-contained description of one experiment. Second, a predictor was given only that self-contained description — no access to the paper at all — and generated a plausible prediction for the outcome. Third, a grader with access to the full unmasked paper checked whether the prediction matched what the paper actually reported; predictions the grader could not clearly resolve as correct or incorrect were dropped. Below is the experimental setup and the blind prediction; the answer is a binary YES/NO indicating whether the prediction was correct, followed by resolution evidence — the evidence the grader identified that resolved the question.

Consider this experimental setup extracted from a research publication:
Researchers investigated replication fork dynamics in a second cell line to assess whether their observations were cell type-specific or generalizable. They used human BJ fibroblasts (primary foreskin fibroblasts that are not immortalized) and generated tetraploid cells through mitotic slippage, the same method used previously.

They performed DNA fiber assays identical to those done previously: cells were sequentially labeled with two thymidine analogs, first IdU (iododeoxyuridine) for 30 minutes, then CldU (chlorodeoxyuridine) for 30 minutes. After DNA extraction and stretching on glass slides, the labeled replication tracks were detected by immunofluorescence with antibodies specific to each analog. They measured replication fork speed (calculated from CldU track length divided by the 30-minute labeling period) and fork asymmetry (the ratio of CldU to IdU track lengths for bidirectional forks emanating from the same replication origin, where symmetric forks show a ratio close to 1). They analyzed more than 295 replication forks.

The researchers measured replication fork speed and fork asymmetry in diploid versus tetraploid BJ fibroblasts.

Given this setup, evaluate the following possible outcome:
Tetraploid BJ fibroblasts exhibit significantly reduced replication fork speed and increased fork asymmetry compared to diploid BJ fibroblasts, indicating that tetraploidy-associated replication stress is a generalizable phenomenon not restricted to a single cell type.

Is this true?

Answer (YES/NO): NO